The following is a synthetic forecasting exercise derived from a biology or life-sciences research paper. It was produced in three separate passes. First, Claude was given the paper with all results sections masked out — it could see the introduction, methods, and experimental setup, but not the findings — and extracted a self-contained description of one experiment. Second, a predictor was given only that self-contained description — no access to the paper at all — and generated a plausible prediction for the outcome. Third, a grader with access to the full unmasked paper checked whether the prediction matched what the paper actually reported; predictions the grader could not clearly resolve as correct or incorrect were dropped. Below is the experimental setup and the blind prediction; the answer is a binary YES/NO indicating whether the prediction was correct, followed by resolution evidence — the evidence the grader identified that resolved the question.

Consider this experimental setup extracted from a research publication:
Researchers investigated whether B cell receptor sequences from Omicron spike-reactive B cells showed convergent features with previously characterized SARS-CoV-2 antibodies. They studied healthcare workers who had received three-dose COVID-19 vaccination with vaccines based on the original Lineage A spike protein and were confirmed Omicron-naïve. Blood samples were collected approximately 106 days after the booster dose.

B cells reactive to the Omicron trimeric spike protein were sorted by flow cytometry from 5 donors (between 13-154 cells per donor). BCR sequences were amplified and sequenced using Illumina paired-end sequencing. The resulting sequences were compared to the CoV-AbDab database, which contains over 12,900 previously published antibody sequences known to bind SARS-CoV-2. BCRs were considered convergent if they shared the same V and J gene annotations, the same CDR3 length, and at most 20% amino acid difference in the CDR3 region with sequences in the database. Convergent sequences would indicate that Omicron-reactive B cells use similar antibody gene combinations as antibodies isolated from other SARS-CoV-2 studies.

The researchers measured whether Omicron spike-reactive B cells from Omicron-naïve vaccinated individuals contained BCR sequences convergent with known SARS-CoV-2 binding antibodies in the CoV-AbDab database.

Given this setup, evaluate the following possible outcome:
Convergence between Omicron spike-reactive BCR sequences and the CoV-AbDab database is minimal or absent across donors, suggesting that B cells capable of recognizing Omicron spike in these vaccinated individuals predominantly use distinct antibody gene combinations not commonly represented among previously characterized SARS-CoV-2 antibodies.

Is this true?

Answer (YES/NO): NO